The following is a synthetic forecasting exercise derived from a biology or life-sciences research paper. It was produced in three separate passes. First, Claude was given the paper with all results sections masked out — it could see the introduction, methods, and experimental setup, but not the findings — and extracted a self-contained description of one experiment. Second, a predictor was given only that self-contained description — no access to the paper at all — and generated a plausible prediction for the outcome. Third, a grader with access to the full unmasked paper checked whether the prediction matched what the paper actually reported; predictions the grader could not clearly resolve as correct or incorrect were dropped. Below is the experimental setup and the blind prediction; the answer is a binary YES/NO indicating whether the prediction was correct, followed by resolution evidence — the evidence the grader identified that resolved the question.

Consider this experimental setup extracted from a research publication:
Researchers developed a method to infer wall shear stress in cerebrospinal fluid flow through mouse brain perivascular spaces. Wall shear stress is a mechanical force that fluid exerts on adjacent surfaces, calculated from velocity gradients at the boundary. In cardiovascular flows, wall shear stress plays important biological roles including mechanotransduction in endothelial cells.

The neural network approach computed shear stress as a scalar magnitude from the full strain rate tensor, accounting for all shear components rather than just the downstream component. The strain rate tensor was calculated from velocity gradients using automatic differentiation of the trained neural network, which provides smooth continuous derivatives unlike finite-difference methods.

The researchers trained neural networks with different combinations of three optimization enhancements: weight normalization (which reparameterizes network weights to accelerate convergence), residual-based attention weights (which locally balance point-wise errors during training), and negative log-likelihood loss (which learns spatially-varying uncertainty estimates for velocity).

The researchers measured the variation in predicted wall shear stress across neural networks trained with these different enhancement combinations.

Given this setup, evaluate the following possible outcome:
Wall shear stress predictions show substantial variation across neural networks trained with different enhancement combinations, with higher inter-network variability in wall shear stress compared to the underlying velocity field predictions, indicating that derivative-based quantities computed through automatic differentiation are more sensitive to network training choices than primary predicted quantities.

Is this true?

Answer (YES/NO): NO